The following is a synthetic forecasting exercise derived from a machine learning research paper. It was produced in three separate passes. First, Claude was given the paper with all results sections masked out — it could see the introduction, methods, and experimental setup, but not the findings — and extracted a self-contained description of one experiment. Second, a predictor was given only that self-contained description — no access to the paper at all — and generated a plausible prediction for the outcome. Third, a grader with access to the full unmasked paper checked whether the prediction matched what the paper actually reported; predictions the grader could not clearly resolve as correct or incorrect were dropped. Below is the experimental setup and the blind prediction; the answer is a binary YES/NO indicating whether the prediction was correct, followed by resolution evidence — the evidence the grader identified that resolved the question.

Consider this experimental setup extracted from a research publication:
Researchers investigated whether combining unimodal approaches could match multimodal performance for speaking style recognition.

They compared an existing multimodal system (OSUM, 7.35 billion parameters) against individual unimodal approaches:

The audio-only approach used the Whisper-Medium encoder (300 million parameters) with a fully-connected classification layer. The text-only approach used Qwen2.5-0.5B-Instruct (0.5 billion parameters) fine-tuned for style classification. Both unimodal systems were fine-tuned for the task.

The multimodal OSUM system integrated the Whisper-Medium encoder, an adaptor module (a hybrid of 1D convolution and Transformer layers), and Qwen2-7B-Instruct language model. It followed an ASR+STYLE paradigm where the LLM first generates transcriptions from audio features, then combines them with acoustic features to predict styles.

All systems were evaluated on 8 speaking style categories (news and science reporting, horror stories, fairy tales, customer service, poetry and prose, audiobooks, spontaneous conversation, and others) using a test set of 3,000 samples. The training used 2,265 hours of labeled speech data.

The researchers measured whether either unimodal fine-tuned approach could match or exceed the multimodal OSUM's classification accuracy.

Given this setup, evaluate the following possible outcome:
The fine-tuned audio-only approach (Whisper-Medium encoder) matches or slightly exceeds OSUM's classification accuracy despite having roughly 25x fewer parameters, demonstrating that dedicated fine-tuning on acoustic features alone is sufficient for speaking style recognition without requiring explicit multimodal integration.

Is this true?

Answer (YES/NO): NO